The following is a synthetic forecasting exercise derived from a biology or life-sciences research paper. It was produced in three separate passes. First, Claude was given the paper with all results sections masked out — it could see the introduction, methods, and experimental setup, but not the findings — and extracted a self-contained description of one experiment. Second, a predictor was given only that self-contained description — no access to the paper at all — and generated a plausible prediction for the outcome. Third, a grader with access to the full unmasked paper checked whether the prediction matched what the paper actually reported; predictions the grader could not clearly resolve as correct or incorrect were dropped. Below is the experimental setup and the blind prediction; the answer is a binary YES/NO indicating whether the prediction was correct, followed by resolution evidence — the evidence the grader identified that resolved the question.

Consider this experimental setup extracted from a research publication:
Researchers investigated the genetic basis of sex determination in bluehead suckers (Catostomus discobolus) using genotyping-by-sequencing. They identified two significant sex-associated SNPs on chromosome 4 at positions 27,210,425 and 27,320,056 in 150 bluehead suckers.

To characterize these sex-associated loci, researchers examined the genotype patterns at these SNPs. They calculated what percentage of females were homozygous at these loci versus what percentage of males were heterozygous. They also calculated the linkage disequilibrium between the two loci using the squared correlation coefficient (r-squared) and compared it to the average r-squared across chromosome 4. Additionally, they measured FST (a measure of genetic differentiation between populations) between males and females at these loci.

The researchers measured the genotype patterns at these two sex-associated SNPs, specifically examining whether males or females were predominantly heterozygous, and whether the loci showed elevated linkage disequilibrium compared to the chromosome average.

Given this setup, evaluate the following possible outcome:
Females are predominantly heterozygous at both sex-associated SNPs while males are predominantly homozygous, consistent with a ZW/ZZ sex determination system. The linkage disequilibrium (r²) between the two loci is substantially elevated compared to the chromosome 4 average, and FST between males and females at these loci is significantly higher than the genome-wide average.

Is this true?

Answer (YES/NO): NO